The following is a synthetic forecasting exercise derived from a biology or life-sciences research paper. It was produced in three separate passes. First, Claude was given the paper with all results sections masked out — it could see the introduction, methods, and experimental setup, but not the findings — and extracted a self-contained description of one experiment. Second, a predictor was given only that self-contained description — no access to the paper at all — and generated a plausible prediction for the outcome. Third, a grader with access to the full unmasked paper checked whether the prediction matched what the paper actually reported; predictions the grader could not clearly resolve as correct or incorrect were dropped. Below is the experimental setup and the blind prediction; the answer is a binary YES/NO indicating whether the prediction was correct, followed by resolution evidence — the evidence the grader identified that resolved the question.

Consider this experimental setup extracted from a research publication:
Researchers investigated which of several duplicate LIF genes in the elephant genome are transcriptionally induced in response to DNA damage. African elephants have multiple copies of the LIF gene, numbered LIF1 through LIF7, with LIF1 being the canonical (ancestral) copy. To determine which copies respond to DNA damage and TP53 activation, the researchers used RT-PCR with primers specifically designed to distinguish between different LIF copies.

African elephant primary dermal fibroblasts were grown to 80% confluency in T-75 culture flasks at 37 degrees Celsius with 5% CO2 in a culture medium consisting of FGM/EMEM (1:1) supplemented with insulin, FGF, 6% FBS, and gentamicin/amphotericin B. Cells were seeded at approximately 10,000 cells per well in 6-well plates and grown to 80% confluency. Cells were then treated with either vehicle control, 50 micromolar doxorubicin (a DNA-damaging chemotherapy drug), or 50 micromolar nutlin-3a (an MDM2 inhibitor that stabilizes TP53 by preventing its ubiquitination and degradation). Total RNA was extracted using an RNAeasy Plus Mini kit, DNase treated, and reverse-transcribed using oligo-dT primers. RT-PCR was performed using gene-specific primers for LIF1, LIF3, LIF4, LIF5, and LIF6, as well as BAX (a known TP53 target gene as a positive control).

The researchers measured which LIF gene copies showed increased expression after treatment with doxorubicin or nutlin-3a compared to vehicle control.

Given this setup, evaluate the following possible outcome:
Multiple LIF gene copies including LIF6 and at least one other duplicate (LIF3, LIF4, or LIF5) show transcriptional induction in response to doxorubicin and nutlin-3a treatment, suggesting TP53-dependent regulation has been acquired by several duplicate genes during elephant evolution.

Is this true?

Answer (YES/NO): NO